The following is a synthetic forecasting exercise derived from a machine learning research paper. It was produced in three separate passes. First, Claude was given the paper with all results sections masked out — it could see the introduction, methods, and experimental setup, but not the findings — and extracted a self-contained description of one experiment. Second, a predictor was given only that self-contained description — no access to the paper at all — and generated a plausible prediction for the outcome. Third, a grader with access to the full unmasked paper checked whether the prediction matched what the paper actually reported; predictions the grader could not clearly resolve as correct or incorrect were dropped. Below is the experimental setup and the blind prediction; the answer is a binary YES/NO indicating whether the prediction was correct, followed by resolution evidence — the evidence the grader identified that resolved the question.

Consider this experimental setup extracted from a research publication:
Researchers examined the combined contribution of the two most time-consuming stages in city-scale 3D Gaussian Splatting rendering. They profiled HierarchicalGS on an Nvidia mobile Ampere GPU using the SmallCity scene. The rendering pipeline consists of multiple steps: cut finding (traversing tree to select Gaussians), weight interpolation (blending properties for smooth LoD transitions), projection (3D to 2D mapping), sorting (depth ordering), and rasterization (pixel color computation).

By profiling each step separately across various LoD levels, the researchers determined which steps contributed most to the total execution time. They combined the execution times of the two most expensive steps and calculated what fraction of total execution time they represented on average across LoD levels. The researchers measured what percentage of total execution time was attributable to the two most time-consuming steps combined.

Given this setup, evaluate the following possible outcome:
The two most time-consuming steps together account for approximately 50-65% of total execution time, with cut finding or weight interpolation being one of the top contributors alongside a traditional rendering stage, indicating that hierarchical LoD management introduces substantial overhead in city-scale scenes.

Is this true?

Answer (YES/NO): NO